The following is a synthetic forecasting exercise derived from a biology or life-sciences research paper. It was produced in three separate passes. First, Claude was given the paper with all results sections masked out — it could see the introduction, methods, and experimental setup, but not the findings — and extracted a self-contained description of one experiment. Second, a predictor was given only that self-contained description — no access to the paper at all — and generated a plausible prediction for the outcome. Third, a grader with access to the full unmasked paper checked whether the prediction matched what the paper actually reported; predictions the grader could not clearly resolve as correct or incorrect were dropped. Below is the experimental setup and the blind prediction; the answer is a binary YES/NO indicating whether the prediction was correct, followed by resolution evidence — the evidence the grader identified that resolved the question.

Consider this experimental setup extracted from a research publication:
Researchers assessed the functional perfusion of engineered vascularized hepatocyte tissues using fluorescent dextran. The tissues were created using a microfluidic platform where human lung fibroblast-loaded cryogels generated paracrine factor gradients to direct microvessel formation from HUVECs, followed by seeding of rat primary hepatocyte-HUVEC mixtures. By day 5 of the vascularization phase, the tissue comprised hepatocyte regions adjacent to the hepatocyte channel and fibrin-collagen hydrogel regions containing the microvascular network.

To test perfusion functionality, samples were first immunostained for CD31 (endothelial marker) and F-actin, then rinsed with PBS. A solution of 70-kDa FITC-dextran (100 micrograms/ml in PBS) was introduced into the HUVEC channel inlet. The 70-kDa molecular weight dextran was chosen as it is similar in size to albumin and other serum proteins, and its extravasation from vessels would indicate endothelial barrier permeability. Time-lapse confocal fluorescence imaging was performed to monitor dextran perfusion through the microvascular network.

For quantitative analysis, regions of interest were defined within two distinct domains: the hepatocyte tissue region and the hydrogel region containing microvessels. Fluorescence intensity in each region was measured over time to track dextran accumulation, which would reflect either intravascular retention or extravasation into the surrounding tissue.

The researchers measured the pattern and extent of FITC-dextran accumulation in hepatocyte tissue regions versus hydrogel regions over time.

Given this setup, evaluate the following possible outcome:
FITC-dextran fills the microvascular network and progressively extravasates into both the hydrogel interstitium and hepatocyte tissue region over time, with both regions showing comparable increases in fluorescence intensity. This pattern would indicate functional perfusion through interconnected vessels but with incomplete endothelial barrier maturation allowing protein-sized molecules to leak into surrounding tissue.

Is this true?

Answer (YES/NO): NO